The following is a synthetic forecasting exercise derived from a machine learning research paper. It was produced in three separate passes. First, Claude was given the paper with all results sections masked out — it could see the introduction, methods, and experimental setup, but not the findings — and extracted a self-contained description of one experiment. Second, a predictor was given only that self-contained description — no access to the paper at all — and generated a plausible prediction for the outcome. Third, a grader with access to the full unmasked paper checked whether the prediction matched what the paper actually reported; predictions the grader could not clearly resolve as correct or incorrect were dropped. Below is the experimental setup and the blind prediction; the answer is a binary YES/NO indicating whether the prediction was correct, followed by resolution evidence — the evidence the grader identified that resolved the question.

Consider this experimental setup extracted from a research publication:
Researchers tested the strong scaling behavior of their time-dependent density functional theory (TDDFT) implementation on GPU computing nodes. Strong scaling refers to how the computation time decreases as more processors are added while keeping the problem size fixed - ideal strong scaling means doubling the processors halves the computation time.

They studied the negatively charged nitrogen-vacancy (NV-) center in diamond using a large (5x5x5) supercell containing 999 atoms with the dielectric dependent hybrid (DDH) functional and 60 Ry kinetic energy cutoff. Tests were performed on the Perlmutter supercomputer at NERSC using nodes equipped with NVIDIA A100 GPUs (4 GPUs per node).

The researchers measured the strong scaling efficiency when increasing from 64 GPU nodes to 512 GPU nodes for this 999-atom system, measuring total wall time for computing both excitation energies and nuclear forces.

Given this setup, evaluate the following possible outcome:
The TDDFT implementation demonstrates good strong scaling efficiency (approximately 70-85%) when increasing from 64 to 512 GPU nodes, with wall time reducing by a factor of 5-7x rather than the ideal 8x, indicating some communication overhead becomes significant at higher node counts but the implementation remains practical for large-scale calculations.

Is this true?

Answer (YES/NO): NO